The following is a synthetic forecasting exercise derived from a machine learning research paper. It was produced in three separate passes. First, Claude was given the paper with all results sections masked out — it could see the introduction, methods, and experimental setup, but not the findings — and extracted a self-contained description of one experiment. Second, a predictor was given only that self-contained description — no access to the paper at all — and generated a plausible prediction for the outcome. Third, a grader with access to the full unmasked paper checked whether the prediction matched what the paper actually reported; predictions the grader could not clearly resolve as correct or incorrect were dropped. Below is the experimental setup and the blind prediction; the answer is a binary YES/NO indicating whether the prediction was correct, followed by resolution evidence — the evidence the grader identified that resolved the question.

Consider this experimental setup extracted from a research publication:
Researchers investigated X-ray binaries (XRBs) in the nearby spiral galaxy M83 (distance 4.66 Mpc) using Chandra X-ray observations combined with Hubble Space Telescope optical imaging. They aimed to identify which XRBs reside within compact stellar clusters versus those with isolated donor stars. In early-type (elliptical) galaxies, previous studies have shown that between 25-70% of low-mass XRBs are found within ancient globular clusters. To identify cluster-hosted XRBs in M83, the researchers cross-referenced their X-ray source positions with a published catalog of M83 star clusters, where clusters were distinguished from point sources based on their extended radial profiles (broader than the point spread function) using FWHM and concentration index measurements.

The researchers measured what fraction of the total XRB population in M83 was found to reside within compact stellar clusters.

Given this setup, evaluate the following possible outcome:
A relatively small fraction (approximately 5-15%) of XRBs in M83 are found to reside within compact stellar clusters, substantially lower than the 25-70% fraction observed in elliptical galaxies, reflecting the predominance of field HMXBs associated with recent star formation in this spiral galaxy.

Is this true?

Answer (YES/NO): YES